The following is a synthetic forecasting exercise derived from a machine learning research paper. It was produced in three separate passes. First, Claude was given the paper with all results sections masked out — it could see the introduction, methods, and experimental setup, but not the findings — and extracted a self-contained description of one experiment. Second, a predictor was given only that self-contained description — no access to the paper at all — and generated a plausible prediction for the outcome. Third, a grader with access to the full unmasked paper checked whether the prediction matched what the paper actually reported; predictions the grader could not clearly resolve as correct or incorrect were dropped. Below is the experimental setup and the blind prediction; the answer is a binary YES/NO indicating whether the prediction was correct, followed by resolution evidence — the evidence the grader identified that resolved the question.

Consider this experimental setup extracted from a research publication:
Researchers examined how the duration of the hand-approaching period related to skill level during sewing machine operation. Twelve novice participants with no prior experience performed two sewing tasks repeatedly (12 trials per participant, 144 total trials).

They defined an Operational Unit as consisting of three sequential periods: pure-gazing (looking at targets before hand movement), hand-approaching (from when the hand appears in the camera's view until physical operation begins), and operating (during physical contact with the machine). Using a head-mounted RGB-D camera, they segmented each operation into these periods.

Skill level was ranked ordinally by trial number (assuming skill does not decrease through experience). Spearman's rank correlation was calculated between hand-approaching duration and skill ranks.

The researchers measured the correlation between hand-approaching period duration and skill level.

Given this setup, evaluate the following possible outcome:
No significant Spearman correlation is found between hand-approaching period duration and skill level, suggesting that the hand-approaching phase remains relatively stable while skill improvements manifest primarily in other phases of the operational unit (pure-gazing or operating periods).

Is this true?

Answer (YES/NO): NO